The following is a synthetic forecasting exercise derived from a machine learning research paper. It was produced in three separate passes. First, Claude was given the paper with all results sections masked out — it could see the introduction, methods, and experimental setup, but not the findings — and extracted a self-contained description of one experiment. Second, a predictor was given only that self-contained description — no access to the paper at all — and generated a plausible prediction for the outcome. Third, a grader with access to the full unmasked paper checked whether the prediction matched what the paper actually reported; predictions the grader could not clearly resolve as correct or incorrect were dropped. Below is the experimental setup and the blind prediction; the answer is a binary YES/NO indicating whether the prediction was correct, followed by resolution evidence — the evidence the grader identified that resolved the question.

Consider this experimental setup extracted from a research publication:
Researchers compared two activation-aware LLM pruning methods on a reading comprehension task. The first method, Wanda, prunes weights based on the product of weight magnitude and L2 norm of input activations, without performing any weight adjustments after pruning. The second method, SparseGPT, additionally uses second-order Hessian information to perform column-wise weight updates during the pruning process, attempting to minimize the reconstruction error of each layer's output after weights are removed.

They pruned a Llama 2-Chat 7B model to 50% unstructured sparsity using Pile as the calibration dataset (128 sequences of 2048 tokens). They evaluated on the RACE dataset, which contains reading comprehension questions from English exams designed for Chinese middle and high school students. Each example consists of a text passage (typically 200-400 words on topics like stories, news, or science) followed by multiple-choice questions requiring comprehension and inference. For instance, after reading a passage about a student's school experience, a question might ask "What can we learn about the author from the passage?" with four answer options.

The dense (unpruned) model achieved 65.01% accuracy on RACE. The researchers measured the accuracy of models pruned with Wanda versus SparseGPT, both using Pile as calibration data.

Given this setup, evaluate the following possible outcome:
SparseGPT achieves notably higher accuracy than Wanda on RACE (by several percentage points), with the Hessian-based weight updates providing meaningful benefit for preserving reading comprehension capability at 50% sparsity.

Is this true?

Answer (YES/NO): YES